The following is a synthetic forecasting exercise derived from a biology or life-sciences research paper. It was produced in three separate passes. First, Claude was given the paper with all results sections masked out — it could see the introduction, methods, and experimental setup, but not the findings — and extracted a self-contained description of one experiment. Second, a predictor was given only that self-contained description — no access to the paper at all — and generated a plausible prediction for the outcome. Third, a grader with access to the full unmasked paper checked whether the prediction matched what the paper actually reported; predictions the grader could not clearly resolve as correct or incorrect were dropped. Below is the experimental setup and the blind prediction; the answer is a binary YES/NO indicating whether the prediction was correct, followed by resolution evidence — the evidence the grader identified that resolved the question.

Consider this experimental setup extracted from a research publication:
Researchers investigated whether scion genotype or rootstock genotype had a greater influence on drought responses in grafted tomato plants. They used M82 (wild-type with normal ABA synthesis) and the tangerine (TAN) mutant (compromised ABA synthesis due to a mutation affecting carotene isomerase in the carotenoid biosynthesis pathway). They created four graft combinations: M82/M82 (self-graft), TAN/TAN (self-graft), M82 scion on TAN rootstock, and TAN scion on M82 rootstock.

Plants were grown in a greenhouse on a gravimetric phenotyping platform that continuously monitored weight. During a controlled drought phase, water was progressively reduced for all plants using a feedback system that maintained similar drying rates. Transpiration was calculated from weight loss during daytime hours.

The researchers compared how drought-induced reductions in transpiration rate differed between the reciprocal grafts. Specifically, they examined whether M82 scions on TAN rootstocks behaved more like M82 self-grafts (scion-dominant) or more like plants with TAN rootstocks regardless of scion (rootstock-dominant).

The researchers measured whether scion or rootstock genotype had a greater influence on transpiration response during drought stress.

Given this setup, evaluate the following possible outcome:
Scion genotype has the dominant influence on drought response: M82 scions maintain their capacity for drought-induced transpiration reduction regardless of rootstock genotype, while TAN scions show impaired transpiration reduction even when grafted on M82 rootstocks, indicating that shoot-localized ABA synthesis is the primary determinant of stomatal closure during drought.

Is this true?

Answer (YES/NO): NO